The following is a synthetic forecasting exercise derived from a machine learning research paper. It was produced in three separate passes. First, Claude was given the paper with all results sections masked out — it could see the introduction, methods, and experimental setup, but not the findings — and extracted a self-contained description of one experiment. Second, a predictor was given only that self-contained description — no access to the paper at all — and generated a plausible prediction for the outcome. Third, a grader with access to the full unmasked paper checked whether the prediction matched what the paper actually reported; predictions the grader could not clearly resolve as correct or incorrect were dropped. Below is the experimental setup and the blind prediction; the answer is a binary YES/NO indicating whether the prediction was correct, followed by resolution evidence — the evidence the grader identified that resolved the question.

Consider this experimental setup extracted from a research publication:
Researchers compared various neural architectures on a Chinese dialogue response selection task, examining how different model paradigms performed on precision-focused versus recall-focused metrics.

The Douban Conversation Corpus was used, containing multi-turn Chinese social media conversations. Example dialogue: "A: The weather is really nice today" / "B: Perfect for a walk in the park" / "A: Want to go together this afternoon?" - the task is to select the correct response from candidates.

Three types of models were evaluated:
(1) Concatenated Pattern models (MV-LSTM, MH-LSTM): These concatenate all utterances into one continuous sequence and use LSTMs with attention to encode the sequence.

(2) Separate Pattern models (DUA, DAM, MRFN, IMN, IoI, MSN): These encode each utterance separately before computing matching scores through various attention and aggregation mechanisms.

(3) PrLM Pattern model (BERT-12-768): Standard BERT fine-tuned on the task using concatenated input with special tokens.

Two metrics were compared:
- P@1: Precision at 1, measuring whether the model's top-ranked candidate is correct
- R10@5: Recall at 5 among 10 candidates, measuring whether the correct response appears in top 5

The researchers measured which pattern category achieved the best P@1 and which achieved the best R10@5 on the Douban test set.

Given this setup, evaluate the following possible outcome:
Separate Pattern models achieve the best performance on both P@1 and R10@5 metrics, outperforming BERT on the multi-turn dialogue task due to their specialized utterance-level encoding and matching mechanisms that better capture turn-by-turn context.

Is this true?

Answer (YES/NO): NO